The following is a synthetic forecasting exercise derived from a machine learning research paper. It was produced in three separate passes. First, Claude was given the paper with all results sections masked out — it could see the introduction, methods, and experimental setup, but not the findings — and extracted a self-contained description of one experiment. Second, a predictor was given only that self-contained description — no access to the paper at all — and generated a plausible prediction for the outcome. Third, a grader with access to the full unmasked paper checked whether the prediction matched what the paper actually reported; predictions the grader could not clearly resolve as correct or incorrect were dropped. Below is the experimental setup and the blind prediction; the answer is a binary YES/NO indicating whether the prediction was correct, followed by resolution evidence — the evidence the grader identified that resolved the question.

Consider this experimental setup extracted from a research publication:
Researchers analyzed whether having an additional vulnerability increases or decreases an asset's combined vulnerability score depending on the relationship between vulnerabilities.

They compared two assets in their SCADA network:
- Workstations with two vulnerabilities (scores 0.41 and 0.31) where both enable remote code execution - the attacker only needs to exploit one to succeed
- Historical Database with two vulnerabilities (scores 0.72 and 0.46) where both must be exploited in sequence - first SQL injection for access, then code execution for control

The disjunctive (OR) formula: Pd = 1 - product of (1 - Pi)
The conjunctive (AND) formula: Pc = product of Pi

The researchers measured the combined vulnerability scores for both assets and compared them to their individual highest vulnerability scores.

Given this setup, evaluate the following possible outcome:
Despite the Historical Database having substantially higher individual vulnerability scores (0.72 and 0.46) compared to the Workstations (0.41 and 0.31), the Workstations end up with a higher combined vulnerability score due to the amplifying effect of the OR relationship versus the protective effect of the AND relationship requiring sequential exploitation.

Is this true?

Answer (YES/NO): YES